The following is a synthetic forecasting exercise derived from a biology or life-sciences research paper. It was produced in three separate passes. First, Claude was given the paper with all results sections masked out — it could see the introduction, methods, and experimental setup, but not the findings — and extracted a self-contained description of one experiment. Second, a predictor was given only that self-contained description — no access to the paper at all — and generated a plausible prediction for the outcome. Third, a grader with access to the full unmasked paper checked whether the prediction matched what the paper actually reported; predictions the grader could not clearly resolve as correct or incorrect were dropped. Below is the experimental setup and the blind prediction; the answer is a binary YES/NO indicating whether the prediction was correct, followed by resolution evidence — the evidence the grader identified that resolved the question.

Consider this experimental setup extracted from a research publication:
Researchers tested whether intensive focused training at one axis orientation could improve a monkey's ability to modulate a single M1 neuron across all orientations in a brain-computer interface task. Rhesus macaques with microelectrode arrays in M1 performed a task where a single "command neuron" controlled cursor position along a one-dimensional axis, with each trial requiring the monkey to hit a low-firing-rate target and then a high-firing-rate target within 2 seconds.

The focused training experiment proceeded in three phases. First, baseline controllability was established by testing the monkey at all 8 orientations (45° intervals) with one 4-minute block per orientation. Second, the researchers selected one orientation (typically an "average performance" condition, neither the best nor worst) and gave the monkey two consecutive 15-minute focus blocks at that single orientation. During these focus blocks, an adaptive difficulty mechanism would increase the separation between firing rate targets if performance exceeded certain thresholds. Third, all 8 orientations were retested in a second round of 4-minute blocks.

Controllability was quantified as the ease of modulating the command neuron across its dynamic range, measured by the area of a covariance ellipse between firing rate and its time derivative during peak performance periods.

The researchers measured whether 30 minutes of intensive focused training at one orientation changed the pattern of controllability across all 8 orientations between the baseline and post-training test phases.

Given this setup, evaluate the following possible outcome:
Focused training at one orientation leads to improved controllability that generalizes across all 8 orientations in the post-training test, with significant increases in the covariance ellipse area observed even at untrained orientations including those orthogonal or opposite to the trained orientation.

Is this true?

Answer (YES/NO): NO